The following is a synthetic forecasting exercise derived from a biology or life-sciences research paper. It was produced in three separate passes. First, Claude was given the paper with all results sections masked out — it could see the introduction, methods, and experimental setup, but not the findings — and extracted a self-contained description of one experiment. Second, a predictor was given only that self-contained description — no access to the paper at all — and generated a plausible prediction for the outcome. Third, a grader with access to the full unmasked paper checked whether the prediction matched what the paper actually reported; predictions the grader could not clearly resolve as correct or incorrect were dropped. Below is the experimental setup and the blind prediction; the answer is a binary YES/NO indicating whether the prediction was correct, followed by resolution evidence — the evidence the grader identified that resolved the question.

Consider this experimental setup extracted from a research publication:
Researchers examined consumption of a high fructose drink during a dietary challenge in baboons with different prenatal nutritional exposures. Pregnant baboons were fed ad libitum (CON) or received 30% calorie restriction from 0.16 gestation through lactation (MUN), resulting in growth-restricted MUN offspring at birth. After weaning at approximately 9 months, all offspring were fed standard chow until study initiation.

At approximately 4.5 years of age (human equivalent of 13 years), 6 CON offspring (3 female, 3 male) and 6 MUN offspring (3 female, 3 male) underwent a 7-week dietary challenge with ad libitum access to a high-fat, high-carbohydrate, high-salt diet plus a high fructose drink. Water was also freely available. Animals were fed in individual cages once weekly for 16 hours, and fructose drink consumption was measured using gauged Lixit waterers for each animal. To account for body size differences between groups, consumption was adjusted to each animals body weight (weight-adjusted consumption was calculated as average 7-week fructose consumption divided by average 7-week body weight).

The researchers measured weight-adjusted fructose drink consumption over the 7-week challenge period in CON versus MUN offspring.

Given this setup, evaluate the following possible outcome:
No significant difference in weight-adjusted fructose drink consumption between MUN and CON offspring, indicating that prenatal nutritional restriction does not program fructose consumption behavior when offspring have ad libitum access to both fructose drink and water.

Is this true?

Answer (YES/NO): NO